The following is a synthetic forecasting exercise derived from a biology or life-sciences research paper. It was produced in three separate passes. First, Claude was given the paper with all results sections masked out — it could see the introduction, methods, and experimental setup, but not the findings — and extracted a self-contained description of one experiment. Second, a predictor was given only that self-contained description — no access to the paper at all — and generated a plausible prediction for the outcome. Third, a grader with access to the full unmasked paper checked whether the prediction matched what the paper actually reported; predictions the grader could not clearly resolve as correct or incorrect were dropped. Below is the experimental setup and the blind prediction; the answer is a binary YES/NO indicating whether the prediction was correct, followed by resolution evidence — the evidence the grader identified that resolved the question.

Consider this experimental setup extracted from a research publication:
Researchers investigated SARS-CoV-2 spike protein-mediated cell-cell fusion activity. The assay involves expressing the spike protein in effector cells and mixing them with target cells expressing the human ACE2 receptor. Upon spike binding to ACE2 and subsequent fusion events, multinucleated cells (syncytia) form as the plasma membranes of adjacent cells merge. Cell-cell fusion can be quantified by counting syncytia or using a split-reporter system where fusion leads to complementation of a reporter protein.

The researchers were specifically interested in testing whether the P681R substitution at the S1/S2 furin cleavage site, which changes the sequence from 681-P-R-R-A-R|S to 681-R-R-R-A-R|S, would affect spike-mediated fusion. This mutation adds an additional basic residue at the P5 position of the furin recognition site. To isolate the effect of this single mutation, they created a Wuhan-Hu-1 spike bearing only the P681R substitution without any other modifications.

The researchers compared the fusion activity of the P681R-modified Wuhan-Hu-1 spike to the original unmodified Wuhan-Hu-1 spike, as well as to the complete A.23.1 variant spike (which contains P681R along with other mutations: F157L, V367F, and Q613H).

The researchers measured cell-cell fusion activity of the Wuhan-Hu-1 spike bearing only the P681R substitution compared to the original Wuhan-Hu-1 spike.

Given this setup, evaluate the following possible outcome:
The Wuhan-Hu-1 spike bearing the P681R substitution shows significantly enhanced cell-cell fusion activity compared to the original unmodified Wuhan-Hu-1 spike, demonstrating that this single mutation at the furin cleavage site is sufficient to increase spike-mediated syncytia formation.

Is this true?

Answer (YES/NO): YES